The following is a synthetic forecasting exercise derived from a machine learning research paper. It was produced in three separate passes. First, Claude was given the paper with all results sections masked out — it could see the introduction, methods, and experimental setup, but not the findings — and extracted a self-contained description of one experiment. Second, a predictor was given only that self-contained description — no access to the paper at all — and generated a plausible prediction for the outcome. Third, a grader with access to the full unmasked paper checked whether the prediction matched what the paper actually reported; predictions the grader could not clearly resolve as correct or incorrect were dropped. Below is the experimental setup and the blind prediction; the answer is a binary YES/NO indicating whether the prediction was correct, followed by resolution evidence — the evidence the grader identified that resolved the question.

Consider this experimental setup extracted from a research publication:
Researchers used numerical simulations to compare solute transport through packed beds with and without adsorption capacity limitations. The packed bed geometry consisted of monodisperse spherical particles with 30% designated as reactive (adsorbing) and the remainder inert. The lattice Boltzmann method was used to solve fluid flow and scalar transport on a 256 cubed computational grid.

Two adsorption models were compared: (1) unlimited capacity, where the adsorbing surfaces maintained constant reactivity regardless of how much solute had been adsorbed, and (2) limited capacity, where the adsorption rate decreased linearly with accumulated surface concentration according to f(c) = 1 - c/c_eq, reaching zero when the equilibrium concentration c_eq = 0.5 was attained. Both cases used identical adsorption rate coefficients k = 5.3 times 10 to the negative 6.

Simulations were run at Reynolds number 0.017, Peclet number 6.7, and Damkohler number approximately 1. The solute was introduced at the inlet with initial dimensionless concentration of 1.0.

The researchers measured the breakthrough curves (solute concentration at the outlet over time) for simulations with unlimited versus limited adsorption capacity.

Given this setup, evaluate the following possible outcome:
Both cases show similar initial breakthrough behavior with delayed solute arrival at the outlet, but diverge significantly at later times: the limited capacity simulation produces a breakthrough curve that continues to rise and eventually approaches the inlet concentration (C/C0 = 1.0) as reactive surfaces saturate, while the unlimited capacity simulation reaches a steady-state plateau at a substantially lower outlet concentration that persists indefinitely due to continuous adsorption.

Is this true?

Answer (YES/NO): YES